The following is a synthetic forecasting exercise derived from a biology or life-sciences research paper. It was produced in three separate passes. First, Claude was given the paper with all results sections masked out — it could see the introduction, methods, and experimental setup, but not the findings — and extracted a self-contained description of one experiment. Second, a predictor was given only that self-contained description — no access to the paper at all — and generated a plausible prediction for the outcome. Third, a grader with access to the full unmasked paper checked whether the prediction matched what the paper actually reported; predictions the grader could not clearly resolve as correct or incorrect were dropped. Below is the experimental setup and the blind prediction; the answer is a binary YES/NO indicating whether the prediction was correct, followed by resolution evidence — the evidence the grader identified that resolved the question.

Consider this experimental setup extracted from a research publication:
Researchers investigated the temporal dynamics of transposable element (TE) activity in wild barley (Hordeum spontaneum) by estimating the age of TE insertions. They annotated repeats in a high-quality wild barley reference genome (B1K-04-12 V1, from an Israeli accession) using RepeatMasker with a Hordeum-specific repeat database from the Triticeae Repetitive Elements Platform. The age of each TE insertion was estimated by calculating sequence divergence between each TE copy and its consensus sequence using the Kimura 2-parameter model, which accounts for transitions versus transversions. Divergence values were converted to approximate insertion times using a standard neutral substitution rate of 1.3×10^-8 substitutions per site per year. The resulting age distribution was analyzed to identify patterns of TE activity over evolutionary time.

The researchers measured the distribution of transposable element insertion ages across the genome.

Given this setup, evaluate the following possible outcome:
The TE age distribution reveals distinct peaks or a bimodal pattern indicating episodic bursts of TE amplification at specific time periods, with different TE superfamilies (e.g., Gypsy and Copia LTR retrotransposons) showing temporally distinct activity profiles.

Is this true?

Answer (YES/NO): NO